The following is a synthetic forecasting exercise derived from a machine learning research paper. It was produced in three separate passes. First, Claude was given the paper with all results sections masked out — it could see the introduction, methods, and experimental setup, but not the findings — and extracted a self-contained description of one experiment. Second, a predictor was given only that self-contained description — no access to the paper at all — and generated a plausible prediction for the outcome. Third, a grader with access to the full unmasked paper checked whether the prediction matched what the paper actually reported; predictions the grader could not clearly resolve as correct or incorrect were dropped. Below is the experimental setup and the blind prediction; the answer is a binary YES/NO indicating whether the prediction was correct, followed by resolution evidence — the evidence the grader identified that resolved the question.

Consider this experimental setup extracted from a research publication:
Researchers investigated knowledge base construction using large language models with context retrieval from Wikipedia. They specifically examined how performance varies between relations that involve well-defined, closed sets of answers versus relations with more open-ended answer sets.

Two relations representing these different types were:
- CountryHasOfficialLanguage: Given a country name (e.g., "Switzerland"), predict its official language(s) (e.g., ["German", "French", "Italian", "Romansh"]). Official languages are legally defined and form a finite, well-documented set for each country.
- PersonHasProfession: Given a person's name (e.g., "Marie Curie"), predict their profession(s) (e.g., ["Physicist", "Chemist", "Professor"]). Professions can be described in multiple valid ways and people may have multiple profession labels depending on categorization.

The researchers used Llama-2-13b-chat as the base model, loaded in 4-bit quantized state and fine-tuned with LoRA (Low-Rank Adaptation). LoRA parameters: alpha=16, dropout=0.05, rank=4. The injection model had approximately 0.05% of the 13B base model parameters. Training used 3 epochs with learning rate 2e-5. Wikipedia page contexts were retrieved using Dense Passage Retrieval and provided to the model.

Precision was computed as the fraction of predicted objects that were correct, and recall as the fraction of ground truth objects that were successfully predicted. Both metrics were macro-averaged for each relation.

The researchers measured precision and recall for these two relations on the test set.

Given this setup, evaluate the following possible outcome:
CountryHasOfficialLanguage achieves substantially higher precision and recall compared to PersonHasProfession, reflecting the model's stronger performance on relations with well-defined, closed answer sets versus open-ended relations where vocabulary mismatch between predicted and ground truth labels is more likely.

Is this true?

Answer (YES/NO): YES